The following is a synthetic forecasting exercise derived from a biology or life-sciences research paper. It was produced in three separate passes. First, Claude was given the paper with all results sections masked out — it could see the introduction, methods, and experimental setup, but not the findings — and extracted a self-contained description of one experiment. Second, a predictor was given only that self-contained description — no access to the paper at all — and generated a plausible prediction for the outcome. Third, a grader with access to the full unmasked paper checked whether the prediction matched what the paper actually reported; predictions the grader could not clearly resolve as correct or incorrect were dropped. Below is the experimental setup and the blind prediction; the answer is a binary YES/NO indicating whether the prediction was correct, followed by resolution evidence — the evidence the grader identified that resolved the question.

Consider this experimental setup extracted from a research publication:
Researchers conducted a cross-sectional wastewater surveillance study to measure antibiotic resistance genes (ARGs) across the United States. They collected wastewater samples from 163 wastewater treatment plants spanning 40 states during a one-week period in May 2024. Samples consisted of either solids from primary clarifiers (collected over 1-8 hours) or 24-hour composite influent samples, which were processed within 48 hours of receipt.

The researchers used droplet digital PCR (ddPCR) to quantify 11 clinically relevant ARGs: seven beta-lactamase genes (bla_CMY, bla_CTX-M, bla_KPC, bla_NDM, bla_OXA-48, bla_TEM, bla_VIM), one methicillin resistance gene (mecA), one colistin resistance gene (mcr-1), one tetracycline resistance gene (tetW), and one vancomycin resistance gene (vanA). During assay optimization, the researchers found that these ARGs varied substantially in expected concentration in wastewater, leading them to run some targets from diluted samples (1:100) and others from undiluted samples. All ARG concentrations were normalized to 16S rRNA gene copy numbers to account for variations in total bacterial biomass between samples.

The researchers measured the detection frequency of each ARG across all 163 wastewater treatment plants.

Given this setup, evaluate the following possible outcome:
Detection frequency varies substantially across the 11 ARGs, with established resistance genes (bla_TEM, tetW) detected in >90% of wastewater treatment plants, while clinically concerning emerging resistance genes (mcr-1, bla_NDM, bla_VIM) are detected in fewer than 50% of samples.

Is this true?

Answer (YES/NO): NO